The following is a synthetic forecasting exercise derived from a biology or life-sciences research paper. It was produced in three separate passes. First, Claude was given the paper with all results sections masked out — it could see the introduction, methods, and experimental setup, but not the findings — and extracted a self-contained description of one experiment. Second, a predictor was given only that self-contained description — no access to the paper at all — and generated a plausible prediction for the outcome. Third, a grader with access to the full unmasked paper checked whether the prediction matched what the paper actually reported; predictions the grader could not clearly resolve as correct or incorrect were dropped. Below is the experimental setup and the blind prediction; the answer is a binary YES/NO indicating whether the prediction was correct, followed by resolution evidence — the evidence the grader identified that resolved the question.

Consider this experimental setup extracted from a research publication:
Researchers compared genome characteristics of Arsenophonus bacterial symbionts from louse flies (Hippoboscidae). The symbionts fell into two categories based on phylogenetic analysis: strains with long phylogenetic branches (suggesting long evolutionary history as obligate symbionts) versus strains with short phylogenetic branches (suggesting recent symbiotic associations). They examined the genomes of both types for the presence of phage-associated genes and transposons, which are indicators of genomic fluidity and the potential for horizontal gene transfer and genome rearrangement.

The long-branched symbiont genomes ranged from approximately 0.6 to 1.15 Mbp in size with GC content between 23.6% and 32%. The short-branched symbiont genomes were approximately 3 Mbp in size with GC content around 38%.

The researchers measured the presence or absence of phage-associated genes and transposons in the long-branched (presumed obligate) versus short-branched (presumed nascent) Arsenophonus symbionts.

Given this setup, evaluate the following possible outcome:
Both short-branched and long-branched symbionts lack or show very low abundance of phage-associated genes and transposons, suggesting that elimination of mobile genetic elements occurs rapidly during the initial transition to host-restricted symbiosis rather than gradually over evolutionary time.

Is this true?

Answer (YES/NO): NO